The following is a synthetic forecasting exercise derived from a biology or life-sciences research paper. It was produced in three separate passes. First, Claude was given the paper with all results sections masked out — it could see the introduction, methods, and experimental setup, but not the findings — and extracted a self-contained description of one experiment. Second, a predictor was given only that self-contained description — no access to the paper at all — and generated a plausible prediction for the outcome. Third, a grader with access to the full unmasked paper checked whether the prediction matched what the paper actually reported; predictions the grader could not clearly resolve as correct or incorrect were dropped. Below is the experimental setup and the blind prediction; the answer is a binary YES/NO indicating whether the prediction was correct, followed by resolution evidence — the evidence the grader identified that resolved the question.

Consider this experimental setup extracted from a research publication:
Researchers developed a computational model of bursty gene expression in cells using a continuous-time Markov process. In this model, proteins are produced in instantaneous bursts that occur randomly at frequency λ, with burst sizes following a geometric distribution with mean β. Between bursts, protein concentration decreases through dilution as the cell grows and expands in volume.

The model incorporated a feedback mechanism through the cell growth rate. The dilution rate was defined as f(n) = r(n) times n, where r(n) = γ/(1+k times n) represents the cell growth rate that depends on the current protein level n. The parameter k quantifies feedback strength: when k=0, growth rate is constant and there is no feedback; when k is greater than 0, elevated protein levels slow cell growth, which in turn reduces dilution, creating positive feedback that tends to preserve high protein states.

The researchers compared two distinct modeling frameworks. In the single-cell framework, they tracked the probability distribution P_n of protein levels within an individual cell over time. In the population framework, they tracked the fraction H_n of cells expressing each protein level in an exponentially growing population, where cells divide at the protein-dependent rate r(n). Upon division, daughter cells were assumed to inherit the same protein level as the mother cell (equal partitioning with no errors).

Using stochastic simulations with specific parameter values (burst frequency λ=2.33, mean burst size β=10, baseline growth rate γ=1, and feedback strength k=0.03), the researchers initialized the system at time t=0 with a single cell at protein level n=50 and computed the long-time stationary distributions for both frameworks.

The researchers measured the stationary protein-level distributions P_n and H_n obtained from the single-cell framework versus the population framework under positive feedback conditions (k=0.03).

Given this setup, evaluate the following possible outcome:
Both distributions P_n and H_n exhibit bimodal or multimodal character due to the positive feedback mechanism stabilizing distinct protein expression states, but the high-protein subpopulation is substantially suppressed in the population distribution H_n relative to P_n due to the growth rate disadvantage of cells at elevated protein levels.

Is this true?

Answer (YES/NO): NO